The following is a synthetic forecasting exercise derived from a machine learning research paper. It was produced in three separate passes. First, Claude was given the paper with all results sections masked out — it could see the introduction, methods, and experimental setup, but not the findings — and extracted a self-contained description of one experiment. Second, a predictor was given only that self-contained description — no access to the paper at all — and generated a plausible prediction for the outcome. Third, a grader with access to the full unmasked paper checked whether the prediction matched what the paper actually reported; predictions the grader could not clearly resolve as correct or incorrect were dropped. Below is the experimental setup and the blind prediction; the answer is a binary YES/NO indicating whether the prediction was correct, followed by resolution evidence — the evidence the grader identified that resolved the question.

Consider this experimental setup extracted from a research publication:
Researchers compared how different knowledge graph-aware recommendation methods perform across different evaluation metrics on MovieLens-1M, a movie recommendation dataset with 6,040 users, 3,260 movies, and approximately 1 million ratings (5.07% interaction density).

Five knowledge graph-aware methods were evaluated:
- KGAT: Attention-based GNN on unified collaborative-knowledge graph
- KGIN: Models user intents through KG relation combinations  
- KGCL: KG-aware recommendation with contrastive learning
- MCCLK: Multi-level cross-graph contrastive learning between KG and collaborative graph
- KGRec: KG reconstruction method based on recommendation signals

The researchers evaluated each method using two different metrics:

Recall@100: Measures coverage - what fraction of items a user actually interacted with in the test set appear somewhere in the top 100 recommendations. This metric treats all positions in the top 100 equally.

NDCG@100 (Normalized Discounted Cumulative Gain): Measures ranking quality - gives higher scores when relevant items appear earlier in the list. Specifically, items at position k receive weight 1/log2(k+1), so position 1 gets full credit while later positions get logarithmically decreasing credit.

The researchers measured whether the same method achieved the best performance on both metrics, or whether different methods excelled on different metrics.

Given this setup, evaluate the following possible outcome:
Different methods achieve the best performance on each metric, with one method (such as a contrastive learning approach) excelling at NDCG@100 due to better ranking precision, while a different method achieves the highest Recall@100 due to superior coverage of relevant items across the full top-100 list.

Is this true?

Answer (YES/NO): NO